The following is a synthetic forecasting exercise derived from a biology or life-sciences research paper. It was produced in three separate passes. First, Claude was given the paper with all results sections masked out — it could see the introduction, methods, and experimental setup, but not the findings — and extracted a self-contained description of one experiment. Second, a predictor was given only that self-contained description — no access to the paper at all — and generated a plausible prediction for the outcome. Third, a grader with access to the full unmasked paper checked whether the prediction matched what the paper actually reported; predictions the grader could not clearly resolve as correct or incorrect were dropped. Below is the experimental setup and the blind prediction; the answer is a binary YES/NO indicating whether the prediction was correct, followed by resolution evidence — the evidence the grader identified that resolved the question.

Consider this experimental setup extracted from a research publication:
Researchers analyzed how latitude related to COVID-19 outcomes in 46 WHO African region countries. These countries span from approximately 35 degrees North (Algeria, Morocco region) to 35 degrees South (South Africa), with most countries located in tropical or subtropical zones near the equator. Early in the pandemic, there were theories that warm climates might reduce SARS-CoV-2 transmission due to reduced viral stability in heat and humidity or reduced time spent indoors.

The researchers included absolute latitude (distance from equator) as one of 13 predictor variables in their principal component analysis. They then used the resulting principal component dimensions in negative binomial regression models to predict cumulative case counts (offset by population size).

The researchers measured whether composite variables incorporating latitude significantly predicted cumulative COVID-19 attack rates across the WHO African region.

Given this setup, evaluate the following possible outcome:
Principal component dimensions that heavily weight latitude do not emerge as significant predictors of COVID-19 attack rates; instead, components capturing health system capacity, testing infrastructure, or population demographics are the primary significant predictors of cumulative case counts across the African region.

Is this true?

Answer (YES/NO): YES